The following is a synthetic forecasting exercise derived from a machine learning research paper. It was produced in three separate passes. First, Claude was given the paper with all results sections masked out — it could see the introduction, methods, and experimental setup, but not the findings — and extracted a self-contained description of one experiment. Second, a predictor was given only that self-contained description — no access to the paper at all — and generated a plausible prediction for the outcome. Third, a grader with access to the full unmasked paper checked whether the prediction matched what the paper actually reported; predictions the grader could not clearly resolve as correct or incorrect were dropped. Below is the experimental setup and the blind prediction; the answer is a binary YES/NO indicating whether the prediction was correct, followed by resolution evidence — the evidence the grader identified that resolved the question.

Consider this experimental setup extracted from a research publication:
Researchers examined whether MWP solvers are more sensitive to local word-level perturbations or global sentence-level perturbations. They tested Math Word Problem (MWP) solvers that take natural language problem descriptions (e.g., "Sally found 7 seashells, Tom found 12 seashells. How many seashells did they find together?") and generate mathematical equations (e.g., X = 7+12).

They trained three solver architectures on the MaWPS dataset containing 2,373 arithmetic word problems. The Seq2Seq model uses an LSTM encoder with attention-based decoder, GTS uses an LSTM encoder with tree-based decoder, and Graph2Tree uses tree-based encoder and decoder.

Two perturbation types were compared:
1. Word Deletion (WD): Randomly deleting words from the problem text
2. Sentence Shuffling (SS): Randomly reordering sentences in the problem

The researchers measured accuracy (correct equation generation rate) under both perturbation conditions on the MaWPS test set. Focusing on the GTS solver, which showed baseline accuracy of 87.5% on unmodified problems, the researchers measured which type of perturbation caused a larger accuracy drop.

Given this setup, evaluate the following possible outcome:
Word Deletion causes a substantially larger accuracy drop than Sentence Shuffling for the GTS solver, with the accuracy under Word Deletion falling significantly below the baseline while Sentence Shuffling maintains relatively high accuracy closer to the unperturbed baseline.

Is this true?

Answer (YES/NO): NO